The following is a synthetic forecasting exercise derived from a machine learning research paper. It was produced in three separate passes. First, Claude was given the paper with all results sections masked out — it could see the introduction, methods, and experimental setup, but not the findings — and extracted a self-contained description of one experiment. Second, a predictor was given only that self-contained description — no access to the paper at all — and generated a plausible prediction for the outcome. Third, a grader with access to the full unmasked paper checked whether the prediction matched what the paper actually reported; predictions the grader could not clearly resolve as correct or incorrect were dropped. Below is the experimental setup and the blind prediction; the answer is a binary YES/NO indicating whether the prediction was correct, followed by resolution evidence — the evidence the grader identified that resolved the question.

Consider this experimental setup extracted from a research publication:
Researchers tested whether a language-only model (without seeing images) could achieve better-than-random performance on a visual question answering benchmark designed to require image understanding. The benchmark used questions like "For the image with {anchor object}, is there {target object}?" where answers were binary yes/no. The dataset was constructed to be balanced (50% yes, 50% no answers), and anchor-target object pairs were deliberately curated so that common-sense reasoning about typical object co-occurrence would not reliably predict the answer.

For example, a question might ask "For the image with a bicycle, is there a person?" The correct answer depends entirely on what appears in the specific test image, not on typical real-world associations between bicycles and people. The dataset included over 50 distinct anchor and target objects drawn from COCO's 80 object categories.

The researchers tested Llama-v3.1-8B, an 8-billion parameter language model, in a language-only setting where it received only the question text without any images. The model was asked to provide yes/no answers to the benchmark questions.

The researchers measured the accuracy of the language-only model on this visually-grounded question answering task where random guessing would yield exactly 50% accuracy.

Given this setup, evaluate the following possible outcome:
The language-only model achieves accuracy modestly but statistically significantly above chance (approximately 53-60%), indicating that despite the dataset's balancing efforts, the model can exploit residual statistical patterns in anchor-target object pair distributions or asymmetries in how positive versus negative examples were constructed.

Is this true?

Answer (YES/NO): NO